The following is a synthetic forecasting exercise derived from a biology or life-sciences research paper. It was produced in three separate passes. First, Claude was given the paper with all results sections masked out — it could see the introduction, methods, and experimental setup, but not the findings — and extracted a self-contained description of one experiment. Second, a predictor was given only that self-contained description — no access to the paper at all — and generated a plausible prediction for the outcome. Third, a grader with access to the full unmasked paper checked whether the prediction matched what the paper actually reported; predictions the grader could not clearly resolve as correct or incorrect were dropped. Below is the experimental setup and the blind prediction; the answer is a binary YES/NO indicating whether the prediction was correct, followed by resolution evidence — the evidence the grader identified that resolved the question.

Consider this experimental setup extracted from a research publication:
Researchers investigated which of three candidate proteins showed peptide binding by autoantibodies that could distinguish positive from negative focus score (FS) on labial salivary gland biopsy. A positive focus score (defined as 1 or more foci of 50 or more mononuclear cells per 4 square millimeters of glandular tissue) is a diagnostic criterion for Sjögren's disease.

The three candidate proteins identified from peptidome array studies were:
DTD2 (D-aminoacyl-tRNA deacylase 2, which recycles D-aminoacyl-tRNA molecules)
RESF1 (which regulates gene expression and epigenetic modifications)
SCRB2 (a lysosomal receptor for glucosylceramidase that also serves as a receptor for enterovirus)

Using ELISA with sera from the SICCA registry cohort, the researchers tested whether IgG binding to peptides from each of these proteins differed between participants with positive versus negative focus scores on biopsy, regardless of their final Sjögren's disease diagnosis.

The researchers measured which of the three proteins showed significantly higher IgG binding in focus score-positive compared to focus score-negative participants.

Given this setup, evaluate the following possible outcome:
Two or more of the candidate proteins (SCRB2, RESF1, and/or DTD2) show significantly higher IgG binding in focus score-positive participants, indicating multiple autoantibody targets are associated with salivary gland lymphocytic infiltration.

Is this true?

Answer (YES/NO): YES